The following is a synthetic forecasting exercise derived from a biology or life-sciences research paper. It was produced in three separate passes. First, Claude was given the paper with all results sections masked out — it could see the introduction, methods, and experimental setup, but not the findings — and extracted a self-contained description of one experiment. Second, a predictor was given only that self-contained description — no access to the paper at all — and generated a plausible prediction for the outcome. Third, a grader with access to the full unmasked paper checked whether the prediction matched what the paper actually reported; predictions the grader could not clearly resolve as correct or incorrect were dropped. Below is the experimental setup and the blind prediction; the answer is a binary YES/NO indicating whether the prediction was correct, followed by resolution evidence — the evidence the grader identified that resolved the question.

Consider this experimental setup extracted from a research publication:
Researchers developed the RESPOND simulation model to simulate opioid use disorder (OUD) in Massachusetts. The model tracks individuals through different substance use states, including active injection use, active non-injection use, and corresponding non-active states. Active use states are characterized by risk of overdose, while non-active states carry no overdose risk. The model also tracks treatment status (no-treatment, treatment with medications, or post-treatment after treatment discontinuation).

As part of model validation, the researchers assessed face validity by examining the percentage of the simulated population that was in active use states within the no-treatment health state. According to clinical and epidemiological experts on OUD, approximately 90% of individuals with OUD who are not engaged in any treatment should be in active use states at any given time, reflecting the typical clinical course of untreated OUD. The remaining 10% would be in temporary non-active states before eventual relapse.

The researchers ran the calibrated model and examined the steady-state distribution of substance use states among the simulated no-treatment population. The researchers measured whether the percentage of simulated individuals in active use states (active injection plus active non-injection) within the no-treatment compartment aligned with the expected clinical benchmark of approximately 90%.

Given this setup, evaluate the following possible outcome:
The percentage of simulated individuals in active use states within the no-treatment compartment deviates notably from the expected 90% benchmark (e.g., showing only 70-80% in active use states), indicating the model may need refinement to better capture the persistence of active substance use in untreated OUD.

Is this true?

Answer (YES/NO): NO